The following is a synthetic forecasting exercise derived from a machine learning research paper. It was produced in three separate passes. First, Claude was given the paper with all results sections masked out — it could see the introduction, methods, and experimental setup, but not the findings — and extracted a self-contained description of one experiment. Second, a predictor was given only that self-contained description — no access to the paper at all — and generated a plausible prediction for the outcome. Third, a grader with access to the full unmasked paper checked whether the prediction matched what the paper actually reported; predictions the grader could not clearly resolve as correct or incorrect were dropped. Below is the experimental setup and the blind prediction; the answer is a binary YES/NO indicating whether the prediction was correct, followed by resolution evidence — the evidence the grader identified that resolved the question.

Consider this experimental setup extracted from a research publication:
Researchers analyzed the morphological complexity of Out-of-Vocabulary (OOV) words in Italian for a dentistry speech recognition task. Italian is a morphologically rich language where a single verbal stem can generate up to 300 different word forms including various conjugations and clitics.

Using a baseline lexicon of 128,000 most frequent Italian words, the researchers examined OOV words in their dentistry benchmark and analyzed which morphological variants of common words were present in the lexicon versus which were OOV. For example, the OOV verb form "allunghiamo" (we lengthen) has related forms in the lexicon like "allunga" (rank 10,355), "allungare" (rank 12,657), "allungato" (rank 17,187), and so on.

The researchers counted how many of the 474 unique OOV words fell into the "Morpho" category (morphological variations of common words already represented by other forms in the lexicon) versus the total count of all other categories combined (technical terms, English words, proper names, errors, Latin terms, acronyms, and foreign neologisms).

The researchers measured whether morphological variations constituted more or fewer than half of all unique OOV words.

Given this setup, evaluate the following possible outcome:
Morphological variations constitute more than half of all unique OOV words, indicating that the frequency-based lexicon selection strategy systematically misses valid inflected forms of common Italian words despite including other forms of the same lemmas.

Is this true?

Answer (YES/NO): NO